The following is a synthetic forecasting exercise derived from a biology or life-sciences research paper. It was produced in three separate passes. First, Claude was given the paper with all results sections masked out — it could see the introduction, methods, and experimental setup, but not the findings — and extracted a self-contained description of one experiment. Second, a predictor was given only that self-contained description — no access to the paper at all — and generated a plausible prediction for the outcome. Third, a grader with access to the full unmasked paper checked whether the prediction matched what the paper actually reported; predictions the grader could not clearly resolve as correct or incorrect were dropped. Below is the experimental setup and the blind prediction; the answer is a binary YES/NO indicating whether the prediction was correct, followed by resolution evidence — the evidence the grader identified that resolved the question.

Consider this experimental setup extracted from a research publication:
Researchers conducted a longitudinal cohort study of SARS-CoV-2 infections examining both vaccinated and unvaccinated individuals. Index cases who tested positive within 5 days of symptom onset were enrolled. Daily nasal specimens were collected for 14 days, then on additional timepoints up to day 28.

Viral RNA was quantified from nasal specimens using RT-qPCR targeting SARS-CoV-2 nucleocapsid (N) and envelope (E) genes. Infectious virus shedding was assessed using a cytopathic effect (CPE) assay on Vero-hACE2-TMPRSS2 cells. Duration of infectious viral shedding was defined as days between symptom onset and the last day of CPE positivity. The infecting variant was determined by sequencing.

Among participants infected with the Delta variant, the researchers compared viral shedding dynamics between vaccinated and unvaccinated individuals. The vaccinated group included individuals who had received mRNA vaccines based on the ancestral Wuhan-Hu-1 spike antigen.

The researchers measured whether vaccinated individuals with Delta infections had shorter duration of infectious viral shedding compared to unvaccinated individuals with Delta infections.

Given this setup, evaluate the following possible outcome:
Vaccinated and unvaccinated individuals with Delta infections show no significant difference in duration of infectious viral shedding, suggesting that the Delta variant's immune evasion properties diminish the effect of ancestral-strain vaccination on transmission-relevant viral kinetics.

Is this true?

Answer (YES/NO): YES